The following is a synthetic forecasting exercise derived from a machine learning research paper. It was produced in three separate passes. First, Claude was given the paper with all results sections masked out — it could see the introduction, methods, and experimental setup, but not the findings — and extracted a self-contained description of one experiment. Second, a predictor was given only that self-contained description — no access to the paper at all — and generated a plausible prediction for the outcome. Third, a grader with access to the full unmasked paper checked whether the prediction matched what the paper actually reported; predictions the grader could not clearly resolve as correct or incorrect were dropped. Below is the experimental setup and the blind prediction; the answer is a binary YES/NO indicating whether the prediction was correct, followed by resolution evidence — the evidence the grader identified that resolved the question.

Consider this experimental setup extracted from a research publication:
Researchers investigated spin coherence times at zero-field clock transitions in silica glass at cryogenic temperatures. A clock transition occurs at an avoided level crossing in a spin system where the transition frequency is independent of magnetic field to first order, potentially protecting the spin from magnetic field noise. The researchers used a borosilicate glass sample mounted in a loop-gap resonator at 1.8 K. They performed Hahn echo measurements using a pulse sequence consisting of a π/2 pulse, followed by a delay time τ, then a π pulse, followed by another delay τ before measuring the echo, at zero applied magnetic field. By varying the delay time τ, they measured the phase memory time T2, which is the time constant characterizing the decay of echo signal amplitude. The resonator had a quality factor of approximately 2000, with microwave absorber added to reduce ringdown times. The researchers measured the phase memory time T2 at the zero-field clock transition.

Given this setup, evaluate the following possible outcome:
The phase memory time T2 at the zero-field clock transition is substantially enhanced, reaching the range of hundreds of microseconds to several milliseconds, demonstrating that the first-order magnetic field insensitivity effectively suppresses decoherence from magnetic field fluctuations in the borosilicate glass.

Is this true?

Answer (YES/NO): NO